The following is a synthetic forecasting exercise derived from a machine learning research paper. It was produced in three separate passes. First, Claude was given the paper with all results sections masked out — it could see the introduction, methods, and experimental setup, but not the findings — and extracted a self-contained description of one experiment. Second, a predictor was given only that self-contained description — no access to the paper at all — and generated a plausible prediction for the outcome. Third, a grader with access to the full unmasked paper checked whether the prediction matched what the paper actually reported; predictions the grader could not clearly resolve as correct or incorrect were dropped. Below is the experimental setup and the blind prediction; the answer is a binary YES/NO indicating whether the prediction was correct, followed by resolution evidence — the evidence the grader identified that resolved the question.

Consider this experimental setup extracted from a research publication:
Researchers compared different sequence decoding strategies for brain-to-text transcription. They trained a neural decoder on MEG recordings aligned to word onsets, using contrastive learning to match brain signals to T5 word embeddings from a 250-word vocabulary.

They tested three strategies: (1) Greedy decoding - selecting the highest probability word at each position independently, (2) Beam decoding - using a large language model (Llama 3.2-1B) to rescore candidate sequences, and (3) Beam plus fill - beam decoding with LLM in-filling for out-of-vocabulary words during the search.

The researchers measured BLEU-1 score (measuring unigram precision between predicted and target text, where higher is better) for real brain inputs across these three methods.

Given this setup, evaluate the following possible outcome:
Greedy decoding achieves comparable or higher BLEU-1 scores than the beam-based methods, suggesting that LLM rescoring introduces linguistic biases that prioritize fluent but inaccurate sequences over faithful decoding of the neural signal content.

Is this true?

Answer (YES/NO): NO